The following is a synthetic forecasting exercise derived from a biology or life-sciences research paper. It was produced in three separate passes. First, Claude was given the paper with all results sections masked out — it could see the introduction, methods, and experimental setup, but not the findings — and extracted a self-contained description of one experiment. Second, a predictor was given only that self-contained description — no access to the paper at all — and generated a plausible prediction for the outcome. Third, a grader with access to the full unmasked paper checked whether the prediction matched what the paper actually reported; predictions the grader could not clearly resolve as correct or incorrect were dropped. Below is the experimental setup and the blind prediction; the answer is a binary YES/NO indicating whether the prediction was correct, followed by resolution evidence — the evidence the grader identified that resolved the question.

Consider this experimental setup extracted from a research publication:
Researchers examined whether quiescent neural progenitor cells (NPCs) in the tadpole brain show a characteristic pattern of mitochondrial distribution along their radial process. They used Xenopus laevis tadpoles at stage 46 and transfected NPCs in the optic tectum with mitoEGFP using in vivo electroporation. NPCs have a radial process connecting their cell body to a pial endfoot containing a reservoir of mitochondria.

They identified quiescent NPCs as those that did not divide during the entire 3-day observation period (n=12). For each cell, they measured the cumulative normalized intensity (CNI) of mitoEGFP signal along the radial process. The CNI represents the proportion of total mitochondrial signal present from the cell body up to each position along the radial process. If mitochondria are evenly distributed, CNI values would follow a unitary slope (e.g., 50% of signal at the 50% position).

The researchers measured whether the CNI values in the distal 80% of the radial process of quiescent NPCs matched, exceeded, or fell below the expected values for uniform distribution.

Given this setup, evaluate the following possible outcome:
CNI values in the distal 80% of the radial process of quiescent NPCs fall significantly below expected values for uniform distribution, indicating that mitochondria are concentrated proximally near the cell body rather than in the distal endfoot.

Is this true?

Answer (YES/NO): NO